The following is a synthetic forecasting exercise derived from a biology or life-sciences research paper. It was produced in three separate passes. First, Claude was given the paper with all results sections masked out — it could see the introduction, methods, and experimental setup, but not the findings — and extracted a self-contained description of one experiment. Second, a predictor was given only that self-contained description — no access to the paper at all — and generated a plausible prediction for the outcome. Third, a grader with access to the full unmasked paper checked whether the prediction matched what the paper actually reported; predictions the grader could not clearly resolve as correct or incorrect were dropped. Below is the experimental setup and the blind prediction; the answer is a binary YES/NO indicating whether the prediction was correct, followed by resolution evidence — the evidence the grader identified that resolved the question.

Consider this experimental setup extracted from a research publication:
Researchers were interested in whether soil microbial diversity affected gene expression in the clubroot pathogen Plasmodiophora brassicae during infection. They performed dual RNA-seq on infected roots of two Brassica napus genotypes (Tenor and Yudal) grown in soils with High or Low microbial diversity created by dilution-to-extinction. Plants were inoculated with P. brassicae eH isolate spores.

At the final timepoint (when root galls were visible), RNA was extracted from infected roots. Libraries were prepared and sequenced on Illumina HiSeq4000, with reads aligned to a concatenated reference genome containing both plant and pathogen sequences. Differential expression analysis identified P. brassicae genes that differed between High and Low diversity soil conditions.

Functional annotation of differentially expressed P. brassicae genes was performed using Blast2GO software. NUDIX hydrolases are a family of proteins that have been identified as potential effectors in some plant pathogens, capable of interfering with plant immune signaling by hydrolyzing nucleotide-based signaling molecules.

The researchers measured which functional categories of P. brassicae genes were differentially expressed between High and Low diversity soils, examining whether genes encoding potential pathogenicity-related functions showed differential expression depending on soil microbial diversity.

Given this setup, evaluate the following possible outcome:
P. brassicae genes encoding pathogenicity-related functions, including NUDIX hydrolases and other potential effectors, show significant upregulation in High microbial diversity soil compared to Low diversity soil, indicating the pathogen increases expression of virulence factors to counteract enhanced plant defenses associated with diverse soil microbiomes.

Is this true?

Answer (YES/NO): NO